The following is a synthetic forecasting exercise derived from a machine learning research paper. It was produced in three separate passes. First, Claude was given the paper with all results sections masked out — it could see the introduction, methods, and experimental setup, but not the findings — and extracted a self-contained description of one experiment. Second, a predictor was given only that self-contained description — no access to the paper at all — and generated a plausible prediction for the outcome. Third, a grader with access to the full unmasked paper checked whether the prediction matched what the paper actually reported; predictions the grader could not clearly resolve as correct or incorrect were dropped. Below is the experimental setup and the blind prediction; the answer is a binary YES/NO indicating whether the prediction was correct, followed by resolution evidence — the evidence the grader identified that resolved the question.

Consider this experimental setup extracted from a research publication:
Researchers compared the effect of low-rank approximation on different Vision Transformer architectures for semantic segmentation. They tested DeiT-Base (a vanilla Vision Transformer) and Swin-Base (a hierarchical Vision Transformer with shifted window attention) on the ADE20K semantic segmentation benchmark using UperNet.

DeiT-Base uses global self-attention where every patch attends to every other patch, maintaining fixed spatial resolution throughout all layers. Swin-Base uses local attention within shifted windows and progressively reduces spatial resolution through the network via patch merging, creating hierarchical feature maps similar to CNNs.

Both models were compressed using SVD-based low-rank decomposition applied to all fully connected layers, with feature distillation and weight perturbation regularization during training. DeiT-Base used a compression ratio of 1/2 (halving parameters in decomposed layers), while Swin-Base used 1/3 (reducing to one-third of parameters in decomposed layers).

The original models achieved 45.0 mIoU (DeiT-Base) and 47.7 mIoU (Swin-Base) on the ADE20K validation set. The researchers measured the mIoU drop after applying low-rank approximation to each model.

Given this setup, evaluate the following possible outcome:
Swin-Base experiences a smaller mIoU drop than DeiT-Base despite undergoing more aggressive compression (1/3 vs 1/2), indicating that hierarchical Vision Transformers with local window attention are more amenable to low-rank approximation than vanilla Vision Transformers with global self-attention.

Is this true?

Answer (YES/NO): YES